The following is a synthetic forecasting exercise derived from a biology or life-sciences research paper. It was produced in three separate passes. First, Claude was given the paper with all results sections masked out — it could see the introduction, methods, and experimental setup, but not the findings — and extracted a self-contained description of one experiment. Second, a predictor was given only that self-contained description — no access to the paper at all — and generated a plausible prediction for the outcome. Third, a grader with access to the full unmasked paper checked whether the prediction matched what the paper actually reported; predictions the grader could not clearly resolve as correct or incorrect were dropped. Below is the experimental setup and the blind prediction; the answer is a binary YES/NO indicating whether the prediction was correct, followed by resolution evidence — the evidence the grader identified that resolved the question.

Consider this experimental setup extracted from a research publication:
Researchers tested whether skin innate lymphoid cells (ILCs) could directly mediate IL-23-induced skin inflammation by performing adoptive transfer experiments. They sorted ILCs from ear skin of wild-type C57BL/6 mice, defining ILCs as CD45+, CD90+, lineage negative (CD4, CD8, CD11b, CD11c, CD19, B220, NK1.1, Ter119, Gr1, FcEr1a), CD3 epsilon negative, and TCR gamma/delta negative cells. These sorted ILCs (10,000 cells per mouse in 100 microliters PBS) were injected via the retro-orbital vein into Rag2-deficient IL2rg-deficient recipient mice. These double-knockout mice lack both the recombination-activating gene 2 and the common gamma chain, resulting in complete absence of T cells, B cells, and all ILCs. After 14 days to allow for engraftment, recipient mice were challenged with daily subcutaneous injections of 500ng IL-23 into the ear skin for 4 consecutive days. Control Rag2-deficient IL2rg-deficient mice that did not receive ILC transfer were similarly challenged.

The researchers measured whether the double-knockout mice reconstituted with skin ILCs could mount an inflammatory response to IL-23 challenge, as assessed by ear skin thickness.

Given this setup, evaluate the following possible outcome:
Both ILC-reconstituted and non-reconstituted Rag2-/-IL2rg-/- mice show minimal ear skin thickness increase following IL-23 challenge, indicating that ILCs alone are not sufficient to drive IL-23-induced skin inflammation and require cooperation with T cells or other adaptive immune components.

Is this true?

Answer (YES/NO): NO